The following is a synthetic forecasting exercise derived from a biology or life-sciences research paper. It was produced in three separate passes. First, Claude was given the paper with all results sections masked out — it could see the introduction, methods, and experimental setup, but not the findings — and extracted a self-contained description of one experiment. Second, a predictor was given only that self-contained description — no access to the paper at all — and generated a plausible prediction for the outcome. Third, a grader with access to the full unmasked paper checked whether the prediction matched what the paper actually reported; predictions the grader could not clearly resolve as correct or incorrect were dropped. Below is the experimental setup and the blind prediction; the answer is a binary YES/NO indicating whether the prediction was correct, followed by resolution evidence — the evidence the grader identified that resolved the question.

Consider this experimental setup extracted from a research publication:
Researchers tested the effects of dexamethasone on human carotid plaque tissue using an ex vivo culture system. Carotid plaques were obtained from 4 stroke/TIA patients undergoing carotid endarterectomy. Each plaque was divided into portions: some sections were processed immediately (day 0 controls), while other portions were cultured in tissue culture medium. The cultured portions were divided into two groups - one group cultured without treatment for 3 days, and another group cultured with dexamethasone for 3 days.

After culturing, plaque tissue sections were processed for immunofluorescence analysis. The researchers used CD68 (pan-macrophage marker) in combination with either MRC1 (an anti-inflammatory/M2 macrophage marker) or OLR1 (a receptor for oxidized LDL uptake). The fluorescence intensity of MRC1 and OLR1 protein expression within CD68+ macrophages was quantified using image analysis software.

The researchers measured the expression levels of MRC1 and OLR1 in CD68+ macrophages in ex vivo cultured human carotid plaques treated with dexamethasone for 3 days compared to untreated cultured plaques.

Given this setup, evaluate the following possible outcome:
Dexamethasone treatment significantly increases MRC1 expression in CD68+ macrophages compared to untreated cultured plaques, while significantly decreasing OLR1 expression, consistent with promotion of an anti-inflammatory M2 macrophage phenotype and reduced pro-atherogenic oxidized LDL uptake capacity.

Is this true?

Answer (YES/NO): YES